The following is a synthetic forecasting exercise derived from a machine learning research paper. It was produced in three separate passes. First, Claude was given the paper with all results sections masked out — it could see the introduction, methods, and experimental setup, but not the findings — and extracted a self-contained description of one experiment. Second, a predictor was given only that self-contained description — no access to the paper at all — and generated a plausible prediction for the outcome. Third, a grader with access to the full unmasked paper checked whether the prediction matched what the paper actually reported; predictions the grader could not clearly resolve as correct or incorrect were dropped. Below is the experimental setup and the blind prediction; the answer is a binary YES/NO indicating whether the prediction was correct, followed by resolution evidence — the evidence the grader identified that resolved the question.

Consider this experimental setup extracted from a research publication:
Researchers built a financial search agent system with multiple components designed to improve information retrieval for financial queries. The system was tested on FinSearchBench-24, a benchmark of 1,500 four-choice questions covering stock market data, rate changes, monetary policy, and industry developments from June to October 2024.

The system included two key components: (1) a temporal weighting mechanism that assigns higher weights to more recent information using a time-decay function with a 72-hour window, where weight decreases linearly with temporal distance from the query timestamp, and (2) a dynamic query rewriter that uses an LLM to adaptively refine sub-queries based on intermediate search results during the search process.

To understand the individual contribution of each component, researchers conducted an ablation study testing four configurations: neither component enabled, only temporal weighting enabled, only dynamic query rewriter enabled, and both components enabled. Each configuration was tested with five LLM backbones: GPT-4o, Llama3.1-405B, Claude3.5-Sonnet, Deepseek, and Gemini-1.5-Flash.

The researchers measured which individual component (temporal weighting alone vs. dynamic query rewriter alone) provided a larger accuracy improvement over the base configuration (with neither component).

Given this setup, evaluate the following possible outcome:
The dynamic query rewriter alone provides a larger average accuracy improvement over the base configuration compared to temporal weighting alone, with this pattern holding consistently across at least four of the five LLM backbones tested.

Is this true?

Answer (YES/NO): NO